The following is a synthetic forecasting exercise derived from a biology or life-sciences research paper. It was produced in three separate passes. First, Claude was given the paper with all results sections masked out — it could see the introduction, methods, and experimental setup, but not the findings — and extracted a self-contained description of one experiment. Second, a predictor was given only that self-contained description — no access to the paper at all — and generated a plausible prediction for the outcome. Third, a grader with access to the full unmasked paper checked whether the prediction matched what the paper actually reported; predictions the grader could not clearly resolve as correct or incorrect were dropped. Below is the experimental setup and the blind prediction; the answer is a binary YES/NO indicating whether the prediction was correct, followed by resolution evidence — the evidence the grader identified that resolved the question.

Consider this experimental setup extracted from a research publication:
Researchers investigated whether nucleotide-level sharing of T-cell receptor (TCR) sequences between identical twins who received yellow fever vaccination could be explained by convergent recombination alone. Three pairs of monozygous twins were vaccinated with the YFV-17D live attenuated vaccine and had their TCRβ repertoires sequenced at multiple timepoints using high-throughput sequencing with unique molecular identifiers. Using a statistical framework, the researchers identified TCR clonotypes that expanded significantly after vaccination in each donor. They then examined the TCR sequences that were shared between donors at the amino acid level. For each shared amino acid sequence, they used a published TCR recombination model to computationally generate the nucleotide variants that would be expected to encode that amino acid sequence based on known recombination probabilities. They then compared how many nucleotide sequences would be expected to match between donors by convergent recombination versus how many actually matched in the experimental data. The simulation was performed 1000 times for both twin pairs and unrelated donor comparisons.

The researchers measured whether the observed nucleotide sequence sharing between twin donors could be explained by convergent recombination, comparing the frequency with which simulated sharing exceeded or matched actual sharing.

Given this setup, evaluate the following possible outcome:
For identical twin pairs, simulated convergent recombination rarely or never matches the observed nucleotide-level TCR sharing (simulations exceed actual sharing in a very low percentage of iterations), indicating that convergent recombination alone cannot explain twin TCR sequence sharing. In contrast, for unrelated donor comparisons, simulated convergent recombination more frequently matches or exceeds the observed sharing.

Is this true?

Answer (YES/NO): YES